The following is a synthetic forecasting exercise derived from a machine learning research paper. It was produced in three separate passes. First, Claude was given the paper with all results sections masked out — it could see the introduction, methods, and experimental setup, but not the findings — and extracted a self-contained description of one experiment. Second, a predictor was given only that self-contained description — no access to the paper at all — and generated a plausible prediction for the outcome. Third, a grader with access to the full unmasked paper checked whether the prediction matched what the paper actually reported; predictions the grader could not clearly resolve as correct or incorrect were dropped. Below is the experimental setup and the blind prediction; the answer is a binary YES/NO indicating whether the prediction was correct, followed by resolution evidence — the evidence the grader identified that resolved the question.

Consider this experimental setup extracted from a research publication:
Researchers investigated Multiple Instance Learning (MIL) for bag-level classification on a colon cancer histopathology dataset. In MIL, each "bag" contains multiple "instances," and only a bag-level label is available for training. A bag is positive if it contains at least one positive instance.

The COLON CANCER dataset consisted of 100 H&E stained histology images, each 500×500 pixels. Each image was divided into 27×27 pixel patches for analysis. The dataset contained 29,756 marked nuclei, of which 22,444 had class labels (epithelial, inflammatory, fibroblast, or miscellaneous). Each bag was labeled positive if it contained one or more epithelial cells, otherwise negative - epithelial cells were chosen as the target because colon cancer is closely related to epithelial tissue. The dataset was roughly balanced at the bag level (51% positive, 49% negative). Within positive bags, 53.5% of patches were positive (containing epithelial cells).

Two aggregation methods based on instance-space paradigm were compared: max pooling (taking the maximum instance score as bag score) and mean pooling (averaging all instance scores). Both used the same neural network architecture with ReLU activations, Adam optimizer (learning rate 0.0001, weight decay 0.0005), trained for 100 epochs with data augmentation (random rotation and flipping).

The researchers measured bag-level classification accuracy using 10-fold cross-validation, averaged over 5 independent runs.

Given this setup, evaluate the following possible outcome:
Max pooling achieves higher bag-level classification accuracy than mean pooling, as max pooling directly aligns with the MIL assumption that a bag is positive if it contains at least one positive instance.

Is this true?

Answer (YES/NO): YES